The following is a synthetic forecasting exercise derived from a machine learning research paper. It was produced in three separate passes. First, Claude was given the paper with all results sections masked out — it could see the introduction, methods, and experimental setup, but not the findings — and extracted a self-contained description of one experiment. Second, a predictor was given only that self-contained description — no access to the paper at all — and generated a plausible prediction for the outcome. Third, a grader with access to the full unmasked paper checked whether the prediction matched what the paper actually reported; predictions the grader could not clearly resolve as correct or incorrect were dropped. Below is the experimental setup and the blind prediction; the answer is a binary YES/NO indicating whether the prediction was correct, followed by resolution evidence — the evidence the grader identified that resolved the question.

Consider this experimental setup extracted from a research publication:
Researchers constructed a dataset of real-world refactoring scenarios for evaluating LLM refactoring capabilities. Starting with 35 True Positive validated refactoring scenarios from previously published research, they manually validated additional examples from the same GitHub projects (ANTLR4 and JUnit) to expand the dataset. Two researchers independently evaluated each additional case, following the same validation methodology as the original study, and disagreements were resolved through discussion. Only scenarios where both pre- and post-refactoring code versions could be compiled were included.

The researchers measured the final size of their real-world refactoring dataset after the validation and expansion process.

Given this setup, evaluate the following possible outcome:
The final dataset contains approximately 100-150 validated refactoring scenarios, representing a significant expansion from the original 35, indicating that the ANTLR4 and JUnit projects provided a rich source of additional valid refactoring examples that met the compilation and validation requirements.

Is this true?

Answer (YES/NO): NO